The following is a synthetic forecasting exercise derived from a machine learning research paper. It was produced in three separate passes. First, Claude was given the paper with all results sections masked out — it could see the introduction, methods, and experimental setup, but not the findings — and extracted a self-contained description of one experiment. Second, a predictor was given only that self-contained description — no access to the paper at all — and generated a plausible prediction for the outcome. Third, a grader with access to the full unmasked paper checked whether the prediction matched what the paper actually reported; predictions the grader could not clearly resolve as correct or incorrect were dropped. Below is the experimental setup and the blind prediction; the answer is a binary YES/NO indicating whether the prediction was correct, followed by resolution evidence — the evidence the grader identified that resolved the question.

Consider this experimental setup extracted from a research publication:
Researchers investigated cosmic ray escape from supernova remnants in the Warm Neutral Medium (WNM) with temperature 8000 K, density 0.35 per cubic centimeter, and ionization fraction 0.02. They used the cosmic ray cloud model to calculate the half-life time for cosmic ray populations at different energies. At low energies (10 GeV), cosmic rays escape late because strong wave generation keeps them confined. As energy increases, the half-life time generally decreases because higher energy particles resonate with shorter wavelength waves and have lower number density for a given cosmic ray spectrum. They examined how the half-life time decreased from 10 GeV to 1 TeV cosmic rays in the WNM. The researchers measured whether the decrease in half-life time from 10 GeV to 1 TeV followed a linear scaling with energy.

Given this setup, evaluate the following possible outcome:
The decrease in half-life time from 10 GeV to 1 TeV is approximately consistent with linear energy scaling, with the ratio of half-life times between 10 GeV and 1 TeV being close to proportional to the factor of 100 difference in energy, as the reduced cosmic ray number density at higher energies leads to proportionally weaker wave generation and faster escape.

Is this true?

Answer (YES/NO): NO